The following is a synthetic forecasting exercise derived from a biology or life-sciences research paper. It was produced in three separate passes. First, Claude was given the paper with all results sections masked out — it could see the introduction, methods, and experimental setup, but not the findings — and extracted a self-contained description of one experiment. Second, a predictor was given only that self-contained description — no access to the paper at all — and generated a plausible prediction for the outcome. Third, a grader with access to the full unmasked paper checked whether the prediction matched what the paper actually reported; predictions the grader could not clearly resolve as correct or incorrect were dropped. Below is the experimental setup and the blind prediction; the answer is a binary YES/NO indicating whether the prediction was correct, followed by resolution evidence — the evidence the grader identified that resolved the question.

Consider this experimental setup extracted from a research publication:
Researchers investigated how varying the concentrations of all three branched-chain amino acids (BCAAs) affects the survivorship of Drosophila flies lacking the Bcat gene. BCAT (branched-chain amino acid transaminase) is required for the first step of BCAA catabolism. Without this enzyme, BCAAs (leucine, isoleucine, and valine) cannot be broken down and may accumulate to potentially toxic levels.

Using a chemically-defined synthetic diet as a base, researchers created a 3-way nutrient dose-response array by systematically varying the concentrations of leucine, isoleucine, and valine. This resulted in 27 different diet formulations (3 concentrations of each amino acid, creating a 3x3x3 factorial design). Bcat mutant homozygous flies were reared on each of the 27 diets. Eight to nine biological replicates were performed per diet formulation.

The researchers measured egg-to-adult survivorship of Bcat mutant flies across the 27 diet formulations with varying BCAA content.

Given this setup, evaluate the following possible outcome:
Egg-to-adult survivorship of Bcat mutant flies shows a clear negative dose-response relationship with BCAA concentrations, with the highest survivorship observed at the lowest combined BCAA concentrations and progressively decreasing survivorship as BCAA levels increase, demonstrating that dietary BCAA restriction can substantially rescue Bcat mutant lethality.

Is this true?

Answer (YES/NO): NO